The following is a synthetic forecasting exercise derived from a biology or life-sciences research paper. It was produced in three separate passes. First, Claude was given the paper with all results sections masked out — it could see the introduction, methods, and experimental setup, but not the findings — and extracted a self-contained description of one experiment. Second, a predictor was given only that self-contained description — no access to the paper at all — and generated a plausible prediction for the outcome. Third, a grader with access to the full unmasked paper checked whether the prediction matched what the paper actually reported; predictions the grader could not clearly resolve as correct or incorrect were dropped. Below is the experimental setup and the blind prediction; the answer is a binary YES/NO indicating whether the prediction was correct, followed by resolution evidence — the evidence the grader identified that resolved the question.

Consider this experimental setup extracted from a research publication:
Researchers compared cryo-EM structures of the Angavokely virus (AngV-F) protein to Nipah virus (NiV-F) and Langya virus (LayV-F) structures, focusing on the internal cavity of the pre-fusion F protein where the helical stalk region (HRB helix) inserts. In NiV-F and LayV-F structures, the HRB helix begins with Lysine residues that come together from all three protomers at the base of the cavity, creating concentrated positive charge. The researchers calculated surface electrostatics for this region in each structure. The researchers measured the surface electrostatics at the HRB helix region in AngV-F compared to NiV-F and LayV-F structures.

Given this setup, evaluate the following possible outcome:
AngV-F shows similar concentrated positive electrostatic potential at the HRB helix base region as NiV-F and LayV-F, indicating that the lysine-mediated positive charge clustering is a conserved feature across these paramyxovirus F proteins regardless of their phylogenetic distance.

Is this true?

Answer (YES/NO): NO